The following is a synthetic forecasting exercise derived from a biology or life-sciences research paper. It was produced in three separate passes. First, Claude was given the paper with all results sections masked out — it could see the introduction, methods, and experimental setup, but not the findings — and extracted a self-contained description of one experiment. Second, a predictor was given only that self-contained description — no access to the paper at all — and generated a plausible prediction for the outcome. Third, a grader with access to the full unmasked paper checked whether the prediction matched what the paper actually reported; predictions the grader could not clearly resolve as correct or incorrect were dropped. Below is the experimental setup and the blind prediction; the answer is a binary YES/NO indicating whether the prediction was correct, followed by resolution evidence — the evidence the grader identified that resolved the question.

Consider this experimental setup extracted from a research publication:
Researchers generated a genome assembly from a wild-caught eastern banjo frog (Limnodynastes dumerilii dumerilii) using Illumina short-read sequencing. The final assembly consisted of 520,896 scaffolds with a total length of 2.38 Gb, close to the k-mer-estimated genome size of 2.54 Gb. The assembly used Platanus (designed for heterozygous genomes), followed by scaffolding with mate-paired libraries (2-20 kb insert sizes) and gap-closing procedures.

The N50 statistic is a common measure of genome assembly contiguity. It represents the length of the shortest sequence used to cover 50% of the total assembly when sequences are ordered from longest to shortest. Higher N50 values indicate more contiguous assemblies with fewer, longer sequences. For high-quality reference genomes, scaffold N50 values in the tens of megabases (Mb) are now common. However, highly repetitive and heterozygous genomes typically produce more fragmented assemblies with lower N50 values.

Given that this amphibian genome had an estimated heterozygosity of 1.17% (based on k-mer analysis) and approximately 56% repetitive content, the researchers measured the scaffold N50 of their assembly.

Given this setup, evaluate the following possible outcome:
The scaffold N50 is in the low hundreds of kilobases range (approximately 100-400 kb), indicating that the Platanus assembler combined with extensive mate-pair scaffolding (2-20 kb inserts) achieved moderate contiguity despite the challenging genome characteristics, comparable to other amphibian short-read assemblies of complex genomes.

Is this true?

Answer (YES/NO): YES